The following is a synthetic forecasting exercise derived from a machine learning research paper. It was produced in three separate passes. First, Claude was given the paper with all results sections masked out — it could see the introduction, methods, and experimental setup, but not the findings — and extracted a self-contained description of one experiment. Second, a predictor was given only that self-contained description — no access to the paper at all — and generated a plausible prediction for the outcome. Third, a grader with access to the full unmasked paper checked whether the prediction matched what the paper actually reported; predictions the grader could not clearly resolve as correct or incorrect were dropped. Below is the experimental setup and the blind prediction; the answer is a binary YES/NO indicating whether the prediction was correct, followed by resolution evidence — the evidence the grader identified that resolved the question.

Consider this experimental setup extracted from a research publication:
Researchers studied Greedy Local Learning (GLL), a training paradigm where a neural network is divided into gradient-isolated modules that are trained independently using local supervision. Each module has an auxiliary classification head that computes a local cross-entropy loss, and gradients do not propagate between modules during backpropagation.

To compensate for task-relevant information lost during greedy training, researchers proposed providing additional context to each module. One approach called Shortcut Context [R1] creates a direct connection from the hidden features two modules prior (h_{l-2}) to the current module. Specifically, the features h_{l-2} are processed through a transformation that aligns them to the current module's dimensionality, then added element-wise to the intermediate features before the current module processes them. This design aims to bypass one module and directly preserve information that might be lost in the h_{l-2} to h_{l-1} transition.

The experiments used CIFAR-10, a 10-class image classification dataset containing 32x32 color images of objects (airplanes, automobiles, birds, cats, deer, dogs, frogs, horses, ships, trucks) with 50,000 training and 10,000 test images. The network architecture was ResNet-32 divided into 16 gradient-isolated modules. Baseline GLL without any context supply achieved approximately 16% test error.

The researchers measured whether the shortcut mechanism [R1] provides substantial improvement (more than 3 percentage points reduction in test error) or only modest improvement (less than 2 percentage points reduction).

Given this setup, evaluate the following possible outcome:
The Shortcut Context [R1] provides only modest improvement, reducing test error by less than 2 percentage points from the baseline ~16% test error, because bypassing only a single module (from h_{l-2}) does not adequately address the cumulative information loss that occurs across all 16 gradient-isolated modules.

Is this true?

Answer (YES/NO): YES